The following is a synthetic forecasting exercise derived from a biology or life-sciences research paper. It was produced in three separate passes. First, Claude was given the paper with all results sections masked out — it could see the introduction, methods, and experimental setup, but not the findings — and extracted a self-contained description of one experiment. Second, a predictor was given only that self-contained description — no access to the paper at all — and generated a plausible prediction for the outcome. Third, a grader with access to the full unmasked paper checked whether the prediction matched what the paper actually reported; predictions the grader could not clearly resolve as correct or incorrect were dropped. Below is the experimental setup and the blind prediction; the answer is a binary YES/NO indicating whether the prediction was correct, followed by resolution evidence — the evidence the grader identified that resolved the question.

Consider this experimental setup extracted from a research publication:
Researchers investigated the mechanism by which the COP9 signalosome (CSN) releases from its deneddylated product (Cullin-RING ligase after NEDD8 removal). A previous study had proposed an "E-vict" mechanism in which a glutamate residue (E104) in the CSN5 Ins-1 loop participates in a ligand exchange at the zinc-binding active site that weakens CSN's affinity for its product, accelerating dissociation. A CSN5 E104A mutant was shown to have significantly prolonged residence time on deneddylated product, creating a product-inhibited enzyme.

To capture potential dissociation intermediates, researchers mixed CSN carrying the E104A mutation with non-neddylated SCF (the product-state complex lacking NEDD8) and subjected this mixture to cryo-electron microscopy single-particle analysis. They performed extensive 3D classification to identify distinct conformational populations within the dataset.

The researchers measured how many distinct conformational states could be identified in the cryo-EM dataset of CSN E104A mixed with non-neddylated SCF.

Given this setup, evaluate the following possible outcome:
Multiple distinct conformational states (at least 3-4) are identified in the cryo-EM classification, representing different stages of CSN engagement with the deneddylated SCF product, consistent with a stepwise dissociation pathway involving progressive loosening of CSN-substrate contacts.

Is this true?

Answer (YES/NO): YES